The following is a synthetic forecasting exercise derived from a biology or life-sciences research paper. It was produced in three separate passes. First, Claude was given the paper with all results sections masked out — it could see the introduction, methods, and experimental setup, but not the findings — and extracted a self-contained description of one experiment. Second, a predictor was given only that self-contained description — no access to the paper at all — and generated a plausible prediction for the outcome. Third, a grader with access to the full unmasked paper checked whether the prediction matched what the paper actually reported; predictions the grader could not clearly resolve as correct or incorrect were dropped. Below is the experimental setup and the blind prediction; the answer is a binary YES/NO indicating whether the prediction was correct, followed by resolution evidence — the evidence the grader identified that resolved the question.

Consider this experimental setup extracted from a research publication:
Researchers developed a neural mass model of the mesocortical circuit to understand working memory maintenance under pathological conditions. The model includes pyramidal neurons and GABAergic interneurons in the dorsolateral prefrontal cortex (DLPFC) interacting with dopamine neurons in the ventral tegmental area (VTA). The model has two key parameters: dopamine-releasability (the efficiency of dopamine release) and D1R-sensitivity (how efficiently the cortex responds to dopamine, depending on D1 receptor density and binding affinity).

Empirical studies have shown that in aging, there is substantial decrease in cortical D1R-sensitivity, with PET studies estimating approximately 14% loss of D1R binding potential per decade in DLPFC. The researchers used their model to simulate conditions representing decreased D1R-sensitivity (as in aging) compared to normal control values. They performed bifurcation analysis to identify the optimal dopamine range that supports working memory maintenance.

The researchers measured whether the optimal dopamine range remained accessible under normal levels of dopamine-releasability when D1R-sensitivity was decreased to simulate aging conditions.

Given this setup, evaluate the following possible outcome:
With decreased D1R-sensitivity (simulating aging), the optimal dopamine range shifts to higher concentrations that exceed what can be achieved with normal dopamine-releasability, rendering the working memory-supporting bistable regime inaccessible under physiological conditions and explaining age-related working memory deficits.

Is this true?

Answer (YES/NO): YES